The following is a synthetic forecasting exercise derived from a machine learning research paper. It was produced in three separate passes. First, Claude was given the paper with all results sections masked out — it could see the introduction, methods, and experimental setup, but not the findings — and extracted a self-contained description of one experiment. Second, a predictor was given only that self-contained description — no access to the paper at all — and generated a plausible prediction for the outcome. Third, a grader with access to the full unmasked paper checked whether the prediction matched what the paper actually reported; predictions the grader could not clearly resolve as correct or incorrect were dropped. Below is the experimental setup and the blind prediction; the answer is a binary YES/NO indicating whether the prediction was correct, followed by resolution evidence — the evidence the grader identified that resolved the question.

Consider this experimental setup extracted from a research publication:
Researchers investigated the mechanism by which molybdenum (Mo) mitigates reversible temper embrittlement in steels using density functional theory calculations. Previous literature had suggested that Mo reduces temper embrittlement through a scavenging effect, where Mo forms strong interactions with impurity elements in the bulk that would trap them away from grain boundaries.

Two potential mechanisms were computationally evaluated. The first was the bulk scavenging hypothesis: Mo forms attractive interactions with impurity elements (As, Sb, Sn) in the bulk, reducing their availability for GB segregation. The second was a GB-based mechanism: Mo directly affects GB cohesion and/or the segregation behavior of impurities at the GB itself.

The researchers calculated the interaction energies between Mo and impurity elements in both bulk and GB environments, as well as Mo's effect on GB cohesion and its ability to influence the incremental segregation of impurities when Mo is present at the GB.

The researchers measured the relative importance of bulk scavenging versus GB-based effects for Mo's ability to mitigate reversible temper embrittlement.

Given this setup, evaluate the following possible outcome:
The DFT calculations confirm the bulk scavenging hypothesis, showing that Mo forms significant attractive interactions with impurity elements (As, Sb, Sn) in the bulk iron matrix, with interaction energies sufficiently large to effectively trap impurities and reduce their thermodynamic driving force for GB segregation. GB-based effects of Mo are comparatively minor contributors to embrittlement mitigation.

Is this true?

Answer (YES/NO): NO